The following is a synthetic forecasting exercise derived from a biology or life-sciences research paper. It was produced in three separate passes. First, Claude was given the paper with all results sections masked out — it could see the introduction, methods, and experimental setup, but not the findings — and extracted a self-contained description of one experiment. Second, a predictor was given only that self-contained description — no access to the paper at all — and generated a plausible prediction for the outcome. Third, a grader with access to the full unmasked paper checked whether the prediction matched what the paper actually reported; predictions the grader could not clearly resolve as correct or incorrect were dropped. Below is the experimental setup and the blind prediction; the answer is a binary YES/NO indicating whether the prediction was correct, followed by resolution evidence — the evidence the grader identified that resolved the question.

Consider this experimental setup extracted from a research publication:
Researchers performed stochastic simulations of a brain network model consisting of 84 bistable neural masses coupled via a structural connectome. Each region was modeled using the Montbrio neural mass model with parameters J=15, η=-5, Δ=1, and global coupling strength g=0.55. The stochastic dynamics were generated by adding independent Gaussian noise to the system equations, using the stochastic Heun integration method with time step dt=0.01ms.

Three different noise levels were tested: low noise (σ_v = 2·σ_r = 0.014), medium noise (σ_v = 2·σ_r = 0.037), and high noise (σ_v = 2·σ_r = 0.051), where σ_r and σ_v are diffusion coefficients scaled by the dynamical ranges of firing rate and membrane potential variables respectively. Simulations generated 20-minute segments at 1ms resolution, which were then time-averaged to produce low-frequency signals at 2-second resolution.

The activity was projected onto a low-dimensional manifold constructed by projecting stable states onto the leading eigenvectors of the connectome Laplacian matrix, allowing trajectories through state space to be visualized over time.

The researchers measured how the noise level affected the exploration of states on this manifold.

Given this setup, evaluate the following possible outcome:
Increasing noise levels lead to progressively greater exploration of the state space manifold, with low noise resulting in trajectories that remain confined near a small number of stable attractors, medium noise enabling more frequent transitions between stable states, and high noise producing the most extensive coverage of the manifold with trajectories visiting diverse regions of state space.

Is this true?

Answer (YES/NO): NO